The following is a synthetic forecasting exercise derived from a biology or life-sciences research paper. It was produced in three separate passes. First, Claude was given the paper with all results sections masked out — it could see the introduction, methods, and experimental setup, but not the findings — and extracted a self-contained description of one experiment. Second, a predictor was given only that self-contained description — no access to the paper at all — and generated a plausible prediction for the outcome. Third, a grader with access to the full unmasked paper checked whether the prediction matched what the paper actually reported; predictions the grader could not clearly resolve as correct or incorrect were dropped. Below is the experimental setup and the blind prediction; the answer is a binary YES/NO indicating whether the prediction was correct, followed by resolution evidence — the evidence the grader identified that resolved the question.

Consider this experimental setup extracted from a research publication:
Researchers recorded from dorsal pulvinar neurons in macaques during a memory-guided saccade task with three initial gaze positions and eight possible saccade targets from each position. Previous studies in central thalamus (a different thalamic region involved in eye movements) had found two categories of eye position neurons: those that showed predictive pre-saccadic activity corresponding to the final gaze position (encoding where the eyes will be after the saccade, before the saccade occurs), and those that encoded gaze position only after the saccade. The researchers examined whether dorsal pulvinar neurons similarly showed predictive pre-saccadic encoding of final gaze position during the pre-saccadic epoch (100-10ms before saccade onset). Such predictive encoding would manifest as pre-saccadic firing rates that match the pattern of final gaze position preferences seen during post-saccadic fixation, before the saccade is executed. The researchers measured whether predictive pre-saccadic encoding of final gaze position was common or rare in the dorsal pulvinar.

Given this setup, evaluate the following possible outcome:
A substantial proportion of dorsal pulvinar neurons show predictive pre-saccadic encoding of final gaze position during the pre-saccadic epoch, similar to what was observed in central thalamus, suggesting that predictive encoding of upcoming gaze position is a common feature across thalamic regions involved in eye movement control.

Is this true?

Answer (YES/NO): NO